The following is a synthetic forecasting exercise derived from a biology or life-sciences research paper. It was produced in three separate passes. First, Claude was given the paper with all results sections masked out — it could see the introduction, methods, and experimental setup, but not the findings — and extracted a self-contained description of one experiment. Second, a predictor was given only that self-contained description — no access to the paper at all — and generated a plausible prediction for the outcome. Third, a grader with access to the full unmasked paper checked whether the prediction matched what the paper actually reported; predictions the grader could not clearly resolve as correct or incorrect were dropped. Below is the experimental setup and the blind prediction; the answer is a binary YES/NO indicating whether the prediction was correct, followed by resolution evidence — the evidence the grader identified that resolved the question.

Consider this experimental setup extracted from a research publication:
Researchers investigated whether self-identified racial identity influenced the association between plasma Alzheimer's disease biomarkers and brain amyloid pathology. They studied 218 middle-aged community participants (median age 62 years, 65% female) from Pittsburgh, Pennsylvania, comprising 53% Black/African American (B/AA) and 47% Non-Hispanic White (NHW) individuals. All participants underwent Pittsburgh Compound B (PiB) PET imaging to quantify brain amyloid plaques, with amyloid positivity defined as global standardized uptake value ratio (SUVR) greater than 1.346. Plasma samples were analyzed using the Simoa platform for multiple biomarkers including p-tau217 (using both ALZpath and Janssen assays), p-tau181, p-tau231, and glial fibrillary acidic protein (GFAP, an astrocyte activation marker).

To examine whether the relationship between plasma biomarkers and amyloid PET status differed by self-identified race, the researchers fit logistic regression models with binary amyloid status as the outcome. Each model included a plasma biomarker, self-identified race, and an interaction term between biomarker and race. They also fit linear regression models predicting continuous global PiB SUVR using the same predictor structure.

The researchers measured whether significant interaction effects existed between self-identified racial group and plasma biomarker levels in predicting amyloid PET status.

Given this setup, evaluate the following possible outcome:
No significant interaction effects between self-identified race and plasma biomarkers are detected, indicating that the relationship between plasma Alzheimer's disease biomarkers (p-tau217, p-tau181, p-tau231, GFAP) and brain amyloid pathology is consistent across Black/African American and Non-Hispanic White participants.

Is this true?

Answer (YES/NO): NO